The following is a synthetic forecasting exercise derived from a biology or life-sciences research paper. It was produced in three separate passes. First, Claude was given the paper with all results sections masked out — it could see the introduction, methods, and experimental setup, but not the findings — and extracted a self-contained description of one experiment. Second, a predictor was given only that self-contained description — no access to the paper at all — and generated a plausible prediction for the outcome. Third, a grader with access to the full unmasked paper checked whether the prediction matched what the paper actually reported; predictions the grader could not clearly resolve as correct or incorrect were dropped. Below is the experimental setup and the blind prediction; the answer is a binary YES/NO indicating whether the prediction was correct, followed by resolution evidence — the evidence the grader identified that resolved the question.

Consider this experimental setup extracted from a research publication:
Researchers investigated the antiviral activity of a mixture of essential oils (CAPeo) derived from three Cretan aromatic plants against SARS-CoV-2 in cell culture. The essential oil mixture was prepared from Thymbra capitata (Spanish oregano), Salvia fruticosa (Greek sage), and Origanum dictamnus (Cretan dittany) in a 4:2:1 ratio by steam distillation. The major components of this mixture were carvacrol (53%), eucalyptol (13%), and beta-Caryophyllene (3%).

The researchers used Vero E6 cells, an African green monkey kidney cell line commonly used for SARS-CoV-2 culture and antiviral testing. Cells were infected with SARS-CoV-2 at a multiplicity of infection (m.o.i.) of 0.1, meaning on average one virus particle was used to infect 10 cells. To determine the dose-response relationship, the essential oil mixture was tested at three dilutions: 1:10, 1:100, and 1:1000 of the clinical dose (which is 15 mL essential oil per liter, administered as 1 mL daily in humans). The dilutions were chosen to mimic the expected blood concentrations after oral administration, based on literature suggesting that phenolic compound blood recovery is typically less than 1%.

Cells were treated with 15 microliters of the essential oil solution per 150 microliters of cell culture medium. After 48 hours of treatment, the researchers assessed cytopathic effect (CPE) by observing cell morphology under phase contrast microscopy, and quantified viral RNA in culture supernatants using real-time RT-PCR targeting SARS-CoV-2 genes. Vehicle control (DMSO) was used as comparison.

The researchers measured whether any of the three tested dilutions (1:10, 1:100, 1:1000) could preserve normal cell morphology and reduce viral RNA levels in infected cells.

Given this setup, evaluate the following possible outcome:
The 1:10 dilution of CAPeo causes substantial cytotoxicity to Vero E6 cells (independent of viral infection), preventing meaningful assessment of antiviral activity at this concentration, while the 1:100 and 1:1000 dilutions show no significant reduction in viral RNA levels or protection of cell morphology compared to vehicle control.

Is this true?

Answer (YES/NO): NO